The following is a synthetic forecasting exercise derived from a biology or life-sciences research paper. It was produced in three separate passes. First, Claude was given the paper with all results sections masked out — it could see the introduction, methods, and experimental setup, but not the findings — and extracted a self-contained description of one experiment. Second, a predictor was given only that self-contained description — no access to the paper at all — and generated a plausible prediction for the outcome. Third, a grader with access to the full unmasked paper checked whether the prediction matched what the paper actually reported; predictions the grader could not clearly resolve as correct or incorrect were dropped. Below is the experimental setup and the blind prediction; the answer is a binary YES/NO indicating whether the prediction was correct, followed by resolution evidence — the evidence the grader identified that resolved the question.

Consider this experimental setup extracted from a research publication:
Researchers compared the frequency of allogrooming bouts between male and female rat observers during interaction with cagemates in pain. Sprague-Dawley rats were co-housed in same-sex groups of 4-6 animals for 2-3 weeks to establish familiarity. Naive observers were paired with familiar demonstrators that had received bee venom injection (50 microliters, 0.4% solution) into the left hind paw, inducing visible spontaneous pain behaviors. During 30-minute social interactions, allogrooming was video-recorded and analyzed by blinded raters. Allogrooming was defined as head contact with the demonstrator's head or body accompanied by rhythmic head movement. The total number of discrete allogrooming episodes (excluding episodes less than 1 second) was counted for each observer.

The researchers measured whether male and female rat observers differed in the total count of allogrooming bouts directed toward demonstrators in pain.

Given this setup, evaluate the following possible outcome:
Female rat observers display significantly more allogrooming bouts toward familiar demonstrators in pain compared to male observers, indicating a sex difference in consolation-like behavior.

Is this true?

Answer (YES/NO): NO